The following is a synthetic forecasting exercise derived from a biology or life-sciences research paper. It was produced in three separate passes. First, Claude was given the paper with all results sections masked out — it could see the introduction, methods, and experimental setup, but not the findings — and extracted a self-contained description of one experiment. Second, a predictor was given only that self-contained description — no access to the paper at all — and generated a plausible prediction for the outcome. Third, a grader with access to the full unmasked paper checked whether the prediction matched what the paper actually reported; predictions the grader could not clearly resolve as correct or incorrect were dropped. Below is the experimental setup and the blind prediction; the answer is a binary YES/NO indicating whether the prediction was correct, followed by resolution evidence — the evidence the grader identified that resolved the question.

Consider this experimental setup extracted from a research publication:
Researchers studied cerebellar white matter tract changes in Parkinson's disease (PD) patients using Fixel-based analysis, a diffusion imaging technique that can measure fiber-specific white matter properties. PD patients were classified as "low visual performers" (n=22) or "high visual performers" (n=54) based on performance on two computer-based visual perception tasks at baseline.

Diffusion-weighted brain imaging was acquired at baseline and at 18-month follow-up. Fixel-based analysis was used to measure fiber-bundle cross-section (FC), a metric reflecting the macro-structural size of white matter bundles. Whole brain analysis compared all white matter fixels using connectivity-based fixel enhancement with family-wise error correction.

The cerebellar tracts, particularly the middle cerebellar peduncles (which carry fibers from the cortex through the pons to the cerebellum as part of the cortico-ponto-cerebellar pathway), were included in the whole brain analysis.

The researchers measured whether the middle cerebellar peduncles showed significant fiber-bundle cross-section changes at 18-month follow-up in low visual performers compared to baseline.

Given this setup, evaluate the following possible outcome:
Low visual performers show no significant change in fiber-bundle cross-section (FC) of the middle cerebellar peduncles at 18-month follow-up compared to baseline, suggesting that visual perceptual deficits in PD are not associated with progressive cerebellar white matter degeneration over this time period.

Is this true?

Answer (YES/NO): NO